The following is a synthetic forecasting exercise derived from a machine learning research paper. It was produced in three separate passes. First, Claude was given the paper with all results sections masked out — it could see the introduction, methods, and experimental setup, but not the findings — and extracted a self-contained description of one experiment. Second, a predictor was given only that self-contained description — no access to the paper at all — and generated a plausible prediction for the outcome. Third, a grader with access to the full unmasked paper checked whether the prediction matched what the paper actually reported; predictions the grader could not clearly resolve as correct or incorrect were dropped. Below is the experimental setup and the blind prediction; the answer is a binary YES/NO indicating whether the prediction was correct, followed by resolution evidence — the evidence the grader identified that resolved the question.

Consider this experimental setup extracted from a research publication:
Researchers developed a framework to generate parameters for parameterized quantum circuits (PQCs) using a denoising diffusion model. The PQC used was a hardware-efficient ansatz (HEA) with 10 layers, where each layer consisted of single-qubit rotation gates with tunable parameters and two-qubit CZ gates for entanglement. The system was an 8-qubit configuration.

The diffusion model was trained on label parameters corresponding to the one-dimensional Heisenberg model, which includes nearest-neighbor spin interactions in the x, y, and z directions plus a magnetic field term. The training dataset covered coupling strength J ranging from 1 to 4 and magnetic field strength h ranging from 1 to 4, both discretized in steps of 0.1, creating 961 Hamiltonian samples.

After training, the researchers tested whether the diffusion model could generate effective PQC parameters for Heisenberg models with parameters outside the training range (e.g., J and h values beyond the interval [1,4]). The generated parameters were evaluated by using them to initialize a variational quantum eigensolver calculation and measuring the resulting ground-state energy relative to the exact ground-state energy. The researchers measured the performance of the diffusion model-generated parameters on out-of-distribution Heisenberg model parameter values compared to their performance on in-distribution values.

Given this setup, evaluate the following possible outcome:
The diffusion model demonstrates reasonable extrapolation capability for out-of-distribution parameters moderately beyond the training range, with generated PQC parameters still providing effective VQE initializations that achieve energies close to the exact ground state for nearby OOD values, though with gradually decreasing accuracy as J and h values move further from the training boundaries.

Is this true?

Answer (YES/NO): NO